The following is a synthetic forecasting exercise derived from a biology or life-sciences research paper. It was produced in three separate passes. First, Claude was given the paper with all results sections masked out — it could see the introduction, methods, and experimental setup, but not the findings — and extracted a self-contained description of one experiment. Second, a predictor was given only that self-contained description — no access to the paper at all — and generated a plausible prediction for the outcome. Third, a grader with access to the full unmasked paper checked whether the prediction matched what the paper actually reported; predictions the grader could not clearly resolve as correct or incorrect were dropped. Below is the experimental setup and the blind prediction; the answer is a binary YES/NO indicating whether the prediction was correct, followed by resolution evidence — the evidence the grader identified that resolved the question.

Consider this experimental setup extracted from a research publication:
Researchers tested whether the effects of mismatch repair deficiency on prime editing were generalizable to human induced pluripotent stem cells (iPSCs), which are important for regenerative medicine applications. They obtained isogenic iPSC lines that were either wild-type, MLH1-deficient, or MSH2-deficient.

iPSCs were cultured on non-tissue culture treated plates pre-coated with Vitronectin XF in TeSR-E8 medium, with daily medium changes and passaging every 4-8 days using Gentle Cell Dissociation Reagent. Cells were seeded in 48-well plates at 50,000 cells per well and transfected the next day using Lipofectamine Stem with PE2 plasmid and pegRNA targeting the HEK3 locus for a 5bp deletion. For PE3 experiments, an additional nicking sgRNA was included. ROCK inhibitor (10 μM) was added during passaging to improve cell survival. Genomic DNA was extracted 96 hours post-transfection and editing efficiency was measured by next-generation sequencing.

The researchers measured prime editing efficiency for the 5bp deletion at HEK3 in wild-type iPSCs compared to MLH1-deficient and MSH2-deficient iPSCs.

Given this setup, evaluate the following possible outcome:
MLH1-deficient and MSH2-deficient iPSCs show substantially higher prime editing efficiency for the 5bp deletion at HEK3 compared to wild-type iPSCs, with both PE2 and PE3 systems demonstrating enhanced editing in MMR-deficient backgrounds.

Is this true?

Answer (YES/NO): NO